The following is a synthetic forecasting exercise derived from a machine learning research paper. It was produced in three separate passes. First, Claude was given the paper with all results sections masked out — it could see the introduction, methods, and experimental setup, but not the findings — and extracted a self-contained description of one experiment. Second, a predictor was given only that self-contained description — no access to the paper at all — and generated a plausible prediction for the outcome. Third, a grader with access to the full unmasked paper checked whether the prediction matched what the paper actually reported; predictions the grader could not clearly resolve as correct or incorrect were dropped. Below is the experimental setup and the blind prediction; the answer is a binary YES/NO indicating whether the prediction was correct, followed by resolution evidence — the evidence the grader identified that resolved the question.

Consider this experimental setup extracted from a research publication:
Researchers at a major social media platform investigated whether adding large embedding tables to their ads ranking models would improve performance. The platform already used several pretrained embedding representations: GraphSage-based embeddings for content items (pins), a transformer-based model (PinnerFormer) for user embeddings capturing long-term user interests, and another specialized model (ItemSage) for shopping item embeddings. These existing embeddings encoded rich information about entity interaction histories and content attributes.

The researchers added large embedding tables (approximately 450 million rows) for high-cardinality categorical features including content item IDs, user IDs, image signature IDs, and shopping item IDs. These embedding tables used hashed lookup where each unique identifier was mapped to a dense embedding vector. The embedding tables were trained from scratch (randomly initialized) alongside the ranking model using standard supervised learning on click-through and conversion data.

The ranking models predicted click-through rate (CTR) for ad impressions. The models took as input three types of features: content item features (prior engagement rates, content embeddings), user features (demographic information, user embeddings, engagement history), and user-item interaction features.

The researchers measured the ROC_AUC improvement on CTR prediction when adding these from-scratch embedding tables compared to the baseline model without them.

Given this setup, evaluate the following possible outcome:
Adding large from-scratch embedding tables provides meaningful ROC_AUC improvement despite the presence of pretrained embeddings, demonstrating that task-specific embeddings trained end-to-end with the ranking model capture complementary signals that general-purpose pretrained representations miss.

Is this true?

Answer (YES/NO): NO